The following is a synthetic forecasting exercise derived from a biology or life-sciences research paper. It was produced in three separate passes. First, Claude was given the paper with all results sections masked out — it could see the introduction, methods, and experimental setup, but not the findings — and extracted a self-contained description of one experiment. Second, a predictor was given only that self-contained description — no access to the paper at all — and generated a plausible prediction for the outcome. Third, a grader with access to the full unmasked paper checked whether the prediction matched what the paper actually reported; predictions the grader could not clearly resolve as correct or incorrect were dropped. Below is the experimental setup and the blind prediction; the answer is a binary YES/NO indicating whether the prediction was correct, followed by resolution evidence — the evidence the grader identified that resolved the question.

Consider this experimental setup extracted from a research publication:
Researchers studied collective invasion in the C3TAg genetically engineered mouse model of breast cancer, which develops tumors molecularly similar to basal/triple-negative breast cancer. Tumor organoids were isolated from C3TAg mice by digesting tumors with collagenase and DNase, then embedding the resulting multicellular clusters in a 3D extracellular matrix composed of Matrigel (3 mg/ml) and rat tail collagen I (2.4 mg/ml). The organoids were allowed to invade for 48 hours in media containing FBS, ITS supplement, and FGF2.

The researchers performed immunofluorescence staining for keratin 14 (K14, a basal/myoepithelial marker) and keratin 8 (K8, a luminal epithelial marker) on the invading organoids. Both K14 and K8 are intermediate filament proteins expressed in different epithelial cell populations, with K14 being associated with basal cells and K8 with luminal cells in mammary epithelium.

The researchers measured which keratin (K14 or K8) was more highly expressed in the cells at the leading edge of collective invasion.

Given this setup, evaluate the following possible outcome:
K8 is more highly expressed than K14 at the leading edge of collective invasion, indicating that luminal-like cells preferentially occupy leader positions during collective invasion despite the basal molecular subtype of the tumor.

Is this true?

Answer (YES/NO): YES